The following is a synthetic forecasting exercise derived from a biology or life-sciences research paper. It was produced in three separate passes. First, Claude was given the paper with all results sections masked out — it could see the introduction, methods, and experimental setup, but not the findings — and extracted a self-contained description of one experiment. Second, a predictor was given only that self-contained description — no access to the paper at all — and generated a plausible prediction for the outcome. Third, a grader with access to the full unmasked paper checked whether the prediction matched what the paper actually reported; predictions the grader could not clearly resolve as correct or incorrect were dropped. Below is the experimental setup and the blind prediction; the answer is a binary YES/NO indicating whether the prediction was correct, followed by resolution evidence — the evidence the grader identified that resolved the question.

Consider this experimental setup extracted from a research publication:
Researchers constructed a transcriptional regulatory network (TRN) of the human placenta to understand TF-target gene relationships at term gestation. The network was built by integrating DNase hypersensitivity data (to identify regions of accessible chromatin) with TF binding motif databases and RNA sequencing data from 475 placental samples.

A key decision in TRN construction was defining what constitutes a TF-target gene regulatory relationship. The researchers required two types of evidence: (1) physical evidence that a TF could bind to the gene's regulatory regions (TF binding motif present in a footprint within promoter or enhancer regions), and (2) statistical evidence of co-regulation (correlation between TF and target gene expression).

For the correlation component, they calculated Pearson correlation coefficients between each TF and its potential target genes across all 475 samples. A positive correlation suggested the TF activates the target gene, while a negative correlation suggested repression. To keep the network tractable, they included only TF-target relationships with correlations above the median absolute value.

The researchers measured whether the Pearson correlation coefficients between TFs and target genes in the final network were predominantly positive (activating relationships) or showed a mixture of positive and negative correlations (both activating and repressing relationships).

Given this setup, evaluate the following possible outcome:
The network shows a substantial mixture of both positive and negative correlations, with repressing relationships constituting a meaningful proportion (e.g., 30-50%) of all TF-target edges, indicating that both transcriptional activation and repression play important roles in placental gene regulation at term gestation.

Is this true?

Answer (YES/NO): YES